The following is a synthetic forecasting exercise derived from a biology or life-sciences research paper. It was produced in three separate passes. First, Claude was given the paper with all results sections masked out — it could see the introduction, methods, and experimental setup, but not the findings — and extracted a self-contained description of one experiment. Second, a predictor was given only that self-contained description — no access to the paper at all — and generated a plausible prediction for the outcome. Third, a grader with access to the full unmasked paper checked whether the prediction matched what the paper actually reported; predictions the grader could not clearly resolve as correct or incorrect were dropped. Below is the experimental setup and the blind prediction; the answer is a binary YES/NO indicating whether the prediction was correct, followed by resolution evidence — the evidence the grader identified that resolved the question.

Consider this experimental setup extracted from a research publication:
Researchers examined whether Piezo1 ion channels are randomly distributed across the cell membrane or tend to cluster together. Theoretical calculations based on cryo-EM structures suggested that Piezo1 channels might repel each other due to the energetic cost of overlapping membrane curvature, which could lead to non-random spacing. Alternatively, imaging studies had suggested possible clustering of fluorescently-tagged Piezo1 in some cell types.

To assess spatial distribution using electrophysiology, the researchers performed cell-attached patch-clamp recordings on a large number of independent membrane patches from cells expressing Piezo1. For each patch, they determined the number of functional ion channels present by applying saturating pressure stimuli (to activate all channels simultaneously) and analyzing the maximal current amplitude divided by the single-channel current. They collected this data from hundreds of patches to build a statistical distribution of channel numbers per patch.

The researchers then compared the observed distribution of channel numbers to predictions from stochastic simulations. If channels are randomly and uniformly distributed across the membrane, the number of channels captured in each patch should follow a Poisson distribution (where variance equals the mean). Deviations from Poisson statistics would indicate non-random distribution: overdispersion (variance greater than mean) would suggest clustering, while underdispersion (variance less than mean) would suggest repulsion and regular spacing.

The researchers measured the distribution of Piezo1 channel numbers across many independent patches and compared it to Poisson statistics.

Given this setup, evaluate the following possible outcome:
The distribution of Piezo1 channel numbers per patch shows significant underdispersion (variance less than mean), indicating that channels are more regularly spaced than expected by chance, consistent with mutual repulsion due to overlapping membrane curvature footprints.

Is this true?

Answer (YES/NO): NO